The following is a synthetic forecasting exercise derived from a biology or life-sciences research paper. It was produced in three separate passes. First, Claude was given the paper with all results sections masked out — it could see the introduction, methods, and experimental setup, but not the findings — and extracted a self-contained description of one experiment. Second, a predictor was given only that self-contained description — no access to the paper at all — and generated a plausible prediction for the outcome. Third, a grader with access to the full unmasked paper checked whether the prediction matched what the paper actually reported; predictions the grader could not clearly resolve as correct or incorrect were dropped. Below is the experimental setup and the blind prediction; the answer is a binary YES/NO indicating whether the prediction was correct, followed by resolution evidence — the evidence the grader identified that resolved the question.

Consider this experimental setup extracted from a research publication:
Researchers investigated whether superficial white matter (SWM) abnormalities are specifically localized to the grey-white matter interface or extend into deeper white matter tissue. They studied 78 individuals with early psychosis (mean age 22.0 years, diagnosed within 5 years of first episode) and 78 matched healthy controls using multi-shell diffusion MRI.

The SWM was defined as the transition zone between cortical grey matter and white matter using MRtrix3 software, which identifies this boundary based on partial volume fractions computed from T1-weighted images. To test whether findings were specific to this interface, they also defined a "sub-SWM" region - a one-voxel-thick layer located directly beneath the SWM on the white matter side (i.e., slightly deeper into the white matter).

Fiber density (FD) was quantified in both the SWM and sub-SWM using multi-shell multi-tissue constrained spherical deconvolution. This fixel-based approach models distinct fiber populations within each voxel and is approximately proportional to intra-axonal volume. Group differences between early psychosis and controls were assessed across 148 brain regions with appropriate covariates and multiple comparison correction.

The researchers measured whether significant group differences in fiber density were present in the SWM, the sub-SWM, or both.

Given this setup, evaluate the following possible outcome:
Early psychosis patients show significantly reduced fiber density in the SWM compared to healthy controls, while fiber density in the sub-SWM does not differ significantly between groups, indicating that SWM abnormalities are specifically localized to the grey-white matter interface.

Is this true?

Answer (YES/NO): NO